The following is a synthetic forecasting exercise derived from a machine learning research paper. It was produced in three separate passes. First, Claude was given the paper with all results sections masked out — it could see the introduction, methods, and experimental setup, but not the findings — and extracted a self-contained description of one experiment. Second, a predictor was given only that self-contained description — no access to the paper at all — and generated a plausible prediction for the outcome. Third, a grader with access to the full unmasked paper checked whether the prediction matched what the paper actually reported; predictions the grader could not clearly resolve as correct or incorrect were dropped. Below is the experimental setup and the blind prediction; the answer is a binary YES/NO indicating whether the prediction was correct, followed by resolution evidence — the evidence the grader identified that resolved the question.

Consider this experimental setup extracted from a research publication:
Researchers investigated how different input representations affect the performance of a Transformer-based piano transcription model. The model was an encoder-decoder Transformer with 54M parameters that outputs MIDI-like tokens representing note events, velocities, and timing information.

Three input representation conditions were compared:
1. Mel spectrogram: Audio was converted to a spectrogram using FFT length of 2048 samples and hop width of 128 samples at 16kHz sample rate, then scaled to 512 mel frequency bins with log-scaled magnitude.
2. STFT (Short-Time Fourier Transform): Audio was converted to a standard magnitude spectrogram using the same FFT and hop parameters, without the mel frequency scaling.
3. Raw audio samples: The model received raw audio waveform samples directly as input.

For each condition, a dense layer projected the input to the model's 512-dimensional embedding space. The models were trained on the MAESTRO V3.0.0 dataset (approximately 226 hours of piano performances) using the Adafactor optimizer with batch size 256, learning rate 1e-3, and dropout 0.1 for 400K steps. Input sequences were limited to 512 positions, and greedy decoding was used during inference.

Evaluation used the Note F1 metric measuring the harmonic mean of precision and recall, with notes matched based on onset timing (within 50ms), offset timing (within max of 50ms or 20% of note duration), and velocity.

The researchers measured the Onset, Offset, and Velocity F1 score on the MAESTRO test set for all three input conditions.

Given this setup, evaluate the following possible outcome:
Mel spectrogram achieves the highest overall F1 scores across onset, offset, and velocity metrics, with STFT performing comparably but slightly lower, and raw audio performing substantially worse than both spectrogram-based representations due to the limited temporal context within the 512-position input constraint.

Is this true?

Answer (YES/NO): NO